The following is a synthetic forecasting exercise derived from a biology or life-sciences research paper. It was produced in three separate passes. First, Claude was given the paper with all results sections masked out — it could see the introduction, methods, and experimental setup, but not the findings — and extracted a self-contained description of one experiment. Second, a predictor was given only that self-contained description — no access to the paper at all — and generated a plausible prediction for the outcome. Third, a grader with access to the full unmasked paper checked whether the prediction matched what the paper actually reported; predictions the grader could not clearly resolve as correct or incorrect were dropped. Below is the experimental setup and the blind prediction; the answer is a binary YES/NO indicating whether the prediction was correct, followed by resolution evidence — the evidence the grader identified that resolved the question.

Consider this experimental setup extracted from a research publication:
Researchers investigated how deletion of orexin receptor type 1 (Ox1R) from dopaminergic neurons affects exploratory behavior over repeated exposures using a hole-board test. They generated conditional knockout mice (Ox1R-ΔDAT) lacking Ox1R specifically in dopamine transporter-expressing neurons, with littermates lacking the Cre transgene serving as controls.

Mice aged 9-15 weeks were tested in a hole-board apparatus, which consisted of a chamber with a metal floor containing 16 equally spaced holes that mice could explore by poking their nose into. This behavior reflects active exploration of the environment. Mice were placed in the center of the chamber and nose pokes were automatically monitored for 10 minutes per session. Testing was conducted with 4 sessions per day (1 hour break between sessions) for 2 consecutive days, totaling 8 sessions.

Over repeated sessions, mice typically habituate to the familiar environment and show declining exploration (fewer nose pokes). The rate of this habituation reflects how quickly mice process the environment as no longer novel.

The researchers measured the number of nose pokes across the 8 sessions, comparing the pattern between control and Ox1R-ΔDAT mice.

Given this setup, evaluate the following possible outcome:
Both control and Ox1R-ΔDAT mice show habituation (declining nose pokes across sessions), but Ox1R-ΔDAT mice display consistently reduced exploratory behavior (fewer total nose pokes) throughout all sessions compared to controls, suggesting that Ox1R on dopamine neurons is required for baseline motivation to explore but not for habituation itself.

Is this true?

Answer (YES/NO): NO